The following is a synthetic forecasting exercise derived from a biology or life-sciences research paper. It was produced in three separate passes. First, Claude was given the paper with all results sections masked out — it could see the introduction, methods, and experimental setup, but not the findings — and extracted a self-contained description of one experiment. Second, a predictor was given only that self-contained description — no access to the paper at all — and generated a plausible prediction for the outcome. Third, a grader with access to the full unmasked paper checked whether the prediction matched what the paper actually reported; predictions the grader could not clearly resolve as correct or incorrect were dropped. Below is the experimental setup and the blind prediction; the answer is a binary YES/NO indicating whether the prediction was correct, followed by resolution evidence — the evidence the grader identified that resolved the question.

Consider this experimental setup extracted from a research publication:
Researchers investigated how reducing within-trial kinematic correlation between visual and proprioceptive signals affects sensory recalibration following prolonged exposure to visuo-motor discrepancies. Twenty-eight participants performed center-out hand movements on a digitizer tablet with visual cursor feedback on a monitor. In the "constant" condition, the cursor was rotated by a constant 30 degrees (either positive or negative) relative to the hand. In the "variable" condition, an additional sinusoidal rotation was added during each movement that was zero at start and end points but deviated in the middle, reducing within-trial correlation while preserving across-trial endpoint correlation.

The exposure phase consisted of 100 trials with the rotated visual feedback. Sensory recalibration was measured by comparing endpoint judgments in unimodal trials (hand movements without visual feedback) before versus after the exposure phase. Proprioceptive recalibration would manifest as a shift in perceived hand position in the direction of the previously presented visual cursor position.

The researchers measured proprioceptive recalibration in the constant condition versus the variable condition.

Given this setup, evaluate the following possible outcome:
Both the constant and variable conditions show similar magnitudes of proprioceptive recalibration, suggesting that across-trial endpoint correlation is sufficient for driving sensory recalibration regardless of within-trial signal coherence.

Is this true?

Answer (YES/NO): YES